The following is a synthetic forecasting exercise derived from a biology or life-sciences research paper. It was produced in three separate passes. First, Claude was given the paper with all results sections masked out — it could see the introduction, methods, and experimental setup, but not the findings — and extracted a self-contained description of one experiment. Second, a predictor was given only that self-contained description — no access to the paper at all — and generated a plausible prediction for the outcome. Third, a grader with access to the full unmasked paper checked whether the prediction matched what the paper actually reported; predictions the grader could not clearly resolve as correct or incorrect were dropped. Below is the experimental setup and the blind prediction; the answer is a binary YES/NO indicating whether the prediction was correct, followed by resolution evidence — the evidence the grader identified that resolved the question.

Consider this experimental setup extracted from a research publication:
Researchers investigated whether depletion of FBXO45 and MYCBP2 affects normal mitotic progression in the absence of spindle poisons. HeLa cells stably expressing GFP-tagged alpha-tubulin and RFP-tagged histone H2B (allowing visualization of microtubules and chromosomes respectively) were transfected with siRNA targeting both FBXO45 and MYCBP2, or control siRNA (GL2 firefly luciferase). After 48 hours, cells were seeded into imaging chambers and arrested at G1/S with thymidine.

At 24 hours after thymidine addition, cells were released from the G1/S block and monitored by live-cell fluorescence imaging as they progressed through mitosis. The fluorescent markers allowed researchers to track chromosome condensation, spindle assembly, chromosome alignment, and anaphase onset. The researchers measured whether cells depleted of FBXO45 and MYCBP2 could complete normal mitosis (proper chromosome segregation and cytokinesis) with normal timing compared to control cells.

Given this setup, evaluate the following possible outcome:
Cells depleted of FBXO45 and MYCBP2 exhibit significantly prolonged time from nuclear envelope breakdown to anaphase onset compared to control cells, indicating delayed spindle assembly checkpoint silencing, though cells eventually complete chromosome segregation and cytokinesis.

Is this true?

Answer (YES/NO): NO